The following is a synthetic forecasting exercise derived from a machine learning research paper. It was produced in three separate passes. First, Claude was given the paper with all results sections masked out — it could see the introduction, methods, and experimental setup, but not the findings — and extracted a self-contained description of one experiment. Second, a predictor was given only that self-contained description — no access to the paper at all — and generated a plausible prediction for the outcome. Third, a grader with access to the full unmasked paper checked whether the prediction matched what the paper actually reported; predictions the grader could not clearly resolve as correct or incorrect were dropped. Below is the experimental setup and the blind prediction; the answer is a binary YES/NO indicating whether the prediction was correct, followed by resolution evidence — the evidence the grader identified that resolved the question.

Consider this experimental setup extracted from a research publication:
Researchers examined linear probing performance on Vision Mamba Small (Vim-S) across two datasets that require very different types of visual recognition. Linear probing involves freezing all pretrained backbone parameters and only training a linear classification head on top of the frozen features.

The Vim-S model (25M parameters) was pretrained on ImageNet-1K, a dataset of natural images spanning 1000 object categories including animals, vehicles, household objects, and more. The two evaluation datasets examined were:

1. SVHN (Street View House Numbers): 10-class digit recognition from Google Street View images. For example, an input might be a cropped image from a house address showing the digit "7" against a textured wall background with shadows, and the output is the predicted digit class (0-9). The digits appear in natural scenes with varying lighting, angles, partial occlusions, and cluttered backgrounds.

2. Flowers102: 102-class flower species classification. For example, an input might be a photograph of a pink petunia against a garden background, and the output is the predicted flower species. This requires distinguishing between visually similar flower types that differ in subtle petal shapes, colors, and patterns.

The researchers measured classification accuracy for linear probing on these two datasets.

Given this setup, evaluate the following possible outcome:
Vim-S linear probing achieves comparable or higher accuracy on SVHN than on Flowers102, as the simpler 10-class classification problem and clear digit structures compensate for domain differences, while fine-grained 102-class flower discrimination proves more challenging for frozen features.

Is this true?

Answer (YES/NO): NO